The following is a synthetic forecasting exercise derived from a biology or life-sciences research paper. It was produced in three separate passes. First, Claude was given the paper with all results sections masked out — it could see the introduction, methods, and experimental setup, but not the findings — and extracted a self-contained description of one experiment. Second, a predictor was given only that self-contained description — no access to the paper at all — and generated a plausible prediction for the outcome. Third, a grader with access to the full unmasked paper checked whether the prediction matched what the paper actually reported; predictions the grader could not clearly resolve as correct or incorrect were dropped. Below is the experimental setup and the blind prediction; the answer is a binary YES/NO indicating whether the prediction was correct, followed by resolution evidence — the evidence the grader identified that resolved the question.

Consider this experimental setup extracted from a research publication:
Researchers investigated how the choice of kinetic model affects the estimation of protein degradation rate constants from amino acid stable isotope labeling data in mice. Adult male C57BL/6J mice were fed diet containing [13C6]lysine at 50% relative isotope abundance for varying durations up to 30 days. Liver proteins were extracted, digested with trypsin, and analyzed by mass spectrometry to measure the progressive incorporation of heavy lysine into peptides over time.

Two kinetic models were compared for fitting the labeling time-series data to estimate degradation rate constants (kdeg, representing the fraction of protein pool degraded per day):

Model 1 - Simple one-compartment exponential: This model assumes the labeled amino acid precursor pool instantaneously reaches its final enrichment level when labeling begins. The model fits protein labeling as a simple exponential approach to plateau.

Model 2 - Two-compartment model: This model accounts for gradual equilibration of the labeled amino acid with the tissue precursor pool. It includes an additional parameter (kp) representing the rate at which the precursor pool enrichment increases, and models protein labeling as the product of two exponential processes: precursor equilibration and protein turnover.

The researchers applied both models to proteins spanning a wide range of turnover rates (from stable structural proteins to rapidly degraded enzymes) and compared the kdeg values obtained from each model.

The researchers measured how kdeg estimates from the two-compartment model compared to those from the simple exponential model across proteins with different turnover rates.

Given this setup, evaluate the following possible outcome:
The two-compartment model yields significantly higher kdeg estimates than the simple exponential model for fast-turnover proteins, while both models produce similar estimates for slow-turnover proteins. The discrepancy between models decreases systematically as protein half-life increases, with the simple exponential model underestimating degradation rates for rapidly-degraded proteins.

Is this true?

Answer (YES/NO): YES